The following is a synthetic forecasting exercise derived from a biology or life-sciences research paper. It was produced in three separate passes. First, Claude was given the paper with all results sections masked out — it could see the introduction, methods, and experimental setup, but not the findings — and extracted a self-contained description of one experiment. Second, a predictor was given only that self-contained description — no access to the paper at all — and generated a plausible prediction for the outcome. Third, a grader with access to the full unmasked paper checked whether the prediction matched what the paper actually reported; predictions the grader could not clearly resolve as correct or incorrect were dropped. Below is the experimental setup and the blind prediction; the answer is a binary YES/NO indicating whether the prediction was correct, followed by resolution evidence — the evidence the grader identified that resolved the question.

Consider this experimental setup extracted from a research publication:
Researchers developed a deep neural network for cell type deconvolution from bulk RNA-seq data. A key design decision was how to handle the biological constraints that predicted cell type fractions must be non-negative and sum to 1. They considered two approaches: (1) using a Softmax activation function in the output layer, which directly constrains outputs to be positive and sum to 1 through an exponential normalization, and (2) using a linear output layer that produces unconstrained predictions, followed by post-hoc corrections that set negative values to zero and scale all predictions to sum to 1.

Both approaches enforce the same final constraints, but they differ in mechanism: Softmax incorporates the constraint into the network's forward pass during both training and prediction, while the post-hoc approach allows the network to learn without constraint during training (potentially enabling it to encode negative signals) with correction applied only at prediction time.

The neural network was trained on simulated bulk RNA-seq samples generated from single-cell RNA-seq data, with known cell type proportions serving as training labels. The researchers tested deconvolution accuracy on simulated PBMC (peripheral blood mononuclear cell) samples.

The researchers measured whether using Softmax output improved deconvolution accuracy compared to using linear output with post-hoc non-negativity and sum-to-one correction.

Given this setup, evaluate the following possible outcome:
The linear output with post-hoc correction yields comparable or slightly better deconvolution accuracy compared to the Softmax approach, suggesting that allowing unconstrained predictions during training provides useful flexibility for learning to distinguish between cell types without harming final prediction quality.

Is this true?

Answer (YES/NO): YES